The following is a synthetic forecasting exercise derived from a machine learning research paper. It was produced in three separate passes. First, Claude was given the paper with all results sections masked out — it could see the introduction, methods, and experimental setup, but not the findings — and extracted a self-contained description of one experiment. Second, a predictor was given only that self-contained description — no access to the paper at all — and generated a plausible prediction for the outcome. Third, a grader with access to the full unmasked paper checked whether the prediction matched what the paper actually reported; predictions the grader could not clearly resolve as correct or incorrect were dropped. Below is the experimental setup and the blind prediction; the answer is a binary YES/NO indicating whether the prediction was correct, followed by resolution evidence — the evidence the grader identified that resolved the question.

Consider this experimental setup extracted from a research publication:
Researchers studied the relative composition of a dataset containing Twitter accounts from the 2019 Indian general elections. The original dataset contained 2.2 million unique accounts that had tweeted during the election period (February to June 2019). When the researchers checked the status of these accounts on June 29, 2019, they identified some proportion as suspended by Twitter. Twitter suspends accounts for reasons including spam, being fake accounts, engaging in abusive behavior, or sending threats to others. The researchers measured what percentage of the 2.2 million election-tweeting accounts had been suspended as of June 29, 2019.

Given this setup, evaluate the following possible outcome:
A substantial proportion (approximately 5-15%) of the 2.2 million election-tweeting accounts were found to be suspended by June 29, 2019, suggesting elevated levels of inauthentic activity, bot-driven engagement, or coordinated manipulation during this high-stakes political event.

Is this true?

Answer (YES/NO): NO